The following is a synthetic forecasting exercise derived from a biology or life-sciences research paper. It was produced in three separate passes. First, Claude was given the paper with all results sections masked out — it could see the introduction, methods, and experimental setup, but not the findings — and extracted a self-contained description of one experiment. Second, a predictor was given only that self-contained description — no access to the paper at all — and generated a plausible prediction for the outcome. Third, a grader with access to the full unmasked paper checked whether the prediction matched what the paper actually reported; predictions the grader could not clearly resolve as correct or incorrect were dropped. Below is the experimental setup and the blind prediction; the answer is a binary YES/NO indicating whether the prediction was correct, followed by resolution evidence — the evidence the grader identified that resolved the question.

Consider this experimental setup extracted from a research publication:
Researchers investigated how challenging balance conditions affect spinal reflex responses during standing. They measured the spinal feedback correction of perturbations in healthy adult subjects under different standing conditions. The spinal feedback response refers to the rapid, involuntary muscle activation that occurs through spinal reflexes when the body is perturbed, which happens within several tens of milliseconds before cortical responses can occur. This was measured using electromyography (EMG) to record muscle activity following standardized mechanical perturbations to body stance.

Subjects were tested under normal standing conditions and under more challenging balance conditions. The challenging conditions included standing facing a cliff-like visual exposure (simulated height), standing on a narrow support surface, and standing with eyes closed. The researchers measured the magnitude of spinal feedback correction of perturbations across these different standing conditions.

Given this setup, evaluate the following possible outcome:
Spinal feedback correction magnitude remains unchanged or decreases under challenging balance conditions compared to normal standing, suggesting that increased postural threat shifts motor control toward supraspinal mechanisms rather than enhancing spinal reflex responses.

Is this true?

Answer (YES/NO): YES